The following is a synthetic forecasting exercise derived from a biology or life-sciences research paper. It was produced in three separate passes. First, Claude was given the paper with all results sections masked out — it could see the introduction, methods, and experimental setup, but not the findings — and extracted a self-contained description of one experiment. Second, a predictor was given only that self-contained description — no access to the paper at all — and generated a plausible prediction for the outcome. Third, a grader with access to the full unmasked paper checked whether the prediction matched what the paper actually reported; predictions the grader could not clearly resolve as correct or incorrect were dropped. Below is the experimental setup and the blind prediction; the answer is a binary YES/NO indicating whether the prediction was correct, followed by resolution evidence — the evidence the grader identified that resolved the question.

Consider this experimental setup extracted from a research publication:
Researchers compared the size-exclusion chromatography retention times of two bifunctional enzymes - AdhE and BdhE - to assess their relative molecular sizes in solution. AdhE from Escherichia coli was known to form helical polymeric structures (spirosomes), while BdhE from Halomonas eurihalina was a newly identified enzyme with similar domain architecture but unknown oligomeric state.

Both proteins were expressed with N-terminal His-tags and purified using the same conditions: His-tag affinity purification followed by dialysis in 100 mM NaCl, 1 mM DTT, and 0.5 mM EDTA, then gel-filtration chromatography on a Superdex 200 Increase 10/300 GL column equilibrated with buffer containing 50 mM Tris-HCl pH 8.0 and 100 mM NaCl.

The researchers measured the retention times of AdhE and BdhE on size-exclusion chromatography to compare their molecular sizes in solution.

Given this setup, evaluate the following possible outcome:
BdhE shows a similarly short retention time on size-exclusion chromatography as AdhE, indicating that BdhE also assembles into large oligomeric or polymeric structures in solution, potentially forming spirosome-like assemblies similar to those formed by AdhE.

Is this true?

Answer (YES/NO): NO